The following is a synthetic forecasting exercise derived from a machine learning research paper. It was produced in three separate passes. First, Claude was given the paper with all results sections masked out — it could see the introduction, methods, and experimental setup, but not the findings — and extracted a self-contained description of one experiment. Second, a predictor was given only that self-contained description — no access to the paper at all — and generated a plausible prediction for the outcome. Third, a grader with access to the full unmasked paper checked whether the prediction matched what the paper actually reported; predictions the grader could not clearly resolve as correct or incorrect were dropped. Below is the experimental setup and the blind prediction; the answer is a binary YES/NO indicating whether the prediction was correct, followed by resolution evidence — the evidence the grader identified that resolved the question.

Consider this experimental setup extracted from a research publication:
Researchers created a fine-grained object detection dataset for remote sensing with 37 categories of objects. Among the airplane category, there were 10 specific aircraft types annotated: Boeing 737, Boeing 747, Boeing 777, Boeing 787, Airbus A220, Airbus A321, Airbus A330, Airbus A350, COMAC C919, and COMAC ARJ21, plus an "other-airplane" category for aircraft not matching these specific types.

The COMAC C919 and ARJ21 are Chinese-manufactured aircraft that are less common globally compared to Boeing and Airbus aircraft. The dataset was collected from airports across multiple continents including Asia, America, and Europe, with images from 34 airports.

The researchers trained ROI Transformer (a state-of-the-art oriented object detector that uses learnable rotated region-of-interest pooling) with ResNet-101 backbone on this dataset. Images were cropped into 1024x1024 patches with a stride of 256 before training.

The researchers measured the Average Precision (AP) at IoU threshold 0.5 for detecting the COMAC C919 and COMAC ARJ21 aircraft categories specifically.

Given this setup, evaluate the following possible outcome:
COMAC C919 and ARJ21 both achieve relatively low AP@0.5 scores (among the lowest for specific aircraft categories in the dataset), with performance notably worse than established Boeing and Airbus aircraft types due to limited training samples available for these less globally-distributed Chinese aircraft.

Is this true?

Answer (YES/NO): YES